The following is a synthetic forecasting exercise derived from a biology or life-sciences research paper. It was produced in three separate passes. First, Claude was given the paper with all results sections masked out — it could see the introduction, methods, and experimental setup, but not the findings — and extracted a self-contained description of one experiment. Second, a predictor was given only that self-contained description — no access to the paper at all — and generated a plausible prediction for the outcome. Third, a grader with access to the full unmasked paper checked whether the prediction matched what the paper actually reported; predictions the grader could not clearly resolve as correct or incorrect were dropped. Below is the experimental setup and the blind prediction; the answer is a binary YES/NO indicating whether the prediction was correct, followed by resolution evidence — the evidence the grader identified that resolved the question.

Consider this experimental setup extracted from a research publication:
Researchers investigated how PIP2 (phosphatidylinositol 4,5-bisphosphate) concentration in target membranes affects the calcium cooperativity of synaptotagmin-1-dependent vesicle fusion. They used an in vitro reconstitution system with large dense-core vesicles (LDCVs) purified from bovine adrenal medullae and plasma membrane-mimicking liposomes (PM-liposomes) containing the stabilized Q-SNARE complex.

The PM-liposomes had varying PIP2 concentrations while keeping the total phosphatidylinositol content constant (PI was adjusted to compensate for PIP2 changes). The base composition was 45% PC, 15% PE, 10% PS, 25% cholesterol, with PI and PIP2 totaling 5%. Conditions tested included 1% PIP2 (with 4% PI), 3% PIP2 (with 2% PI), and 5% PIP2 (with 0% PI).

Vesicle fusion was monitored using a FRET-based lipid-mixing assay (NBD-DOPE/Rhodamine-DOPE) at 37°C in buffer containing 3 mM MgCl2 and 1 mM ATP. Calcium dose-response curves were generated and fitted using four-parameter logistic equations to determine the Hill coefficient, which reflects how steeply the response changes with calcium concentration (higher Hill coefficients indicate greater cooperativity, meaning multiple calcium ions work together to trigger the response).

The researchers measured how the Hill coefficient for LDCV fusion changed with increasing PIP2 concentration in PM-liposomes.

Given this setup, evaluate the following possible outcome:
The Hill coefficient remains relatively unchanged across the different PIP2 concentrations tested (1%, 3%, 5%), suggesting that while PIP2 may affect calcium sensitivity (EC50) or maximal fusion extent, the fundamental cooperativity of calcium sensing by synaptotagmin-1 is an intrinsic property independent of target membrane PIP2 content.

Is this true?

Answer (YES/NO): NO